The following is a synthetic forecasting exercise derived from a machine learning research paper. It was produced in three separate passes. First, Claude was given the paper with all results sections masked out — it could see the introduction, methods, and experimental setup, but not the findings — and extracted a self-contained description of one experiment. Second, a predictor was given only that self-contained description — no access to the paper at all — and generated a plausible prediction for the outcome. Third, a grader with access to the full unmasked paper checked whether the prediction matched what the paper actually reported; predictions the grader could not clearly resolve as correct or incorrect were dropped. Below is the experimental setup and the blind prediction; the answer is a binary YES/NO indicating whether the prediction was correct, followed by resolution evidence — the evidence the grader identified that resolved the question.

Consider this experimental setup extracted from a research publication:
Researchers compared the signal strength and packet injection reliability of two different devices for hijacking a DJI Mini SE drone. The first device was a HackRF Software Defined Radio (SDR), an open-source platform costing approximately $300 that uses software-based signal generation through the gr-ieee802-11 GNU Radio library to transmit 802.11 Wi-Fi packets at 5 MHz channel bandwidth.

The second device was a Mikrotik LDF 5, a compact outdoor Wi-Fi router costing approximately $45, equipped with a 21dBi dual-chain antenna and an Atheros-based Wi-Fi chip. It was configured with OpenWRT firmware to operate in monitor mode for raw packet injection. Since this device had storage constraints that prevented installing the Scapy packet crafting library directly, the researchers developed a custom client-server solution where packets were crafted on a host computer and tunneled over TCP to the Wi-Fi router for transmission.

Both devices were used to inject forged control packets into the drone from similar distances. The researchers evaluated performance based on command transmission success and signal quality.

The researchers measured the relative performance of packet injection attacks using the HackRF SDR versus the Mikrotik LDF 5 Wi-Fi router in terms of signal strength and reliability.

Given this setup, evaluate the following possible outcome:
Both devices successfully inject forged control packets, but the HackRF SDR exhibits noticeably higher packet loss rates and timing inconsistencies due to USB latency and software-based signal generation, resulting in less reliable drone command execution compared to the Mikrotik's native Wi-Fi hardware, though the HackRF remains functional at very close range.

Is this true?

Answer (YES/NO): NO